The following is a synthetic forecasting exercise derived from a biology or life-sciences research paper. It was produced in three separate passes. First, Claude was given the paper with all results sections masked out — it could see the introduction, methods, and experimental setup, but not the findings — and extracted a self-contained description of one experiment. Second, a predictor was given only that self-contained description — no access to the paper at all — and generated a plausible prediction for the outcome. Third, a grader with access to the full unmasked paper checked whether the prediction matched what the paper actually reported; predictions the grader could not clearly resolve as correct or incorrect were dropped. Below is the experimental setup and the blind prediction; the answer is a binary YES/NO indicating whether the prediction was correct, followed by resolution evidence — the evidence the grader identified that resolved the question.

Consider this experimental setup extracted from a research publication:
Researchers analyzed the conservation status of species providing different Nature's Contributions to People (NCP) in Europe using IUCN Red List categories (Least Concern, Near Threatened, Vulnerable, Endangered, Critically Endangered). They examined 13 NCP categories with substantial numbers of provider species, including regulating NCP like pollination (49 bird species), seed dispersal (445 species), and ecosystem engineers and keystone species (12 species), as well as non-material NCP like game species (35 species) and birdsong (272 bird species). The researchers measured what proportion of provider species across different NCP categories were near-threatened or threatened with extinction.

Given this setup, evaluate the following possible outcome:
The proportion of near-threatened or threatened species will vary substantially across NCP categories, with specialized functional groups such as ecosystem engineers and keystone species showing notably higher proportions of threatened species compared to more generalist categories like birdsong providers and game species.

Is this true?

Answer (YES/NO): NO